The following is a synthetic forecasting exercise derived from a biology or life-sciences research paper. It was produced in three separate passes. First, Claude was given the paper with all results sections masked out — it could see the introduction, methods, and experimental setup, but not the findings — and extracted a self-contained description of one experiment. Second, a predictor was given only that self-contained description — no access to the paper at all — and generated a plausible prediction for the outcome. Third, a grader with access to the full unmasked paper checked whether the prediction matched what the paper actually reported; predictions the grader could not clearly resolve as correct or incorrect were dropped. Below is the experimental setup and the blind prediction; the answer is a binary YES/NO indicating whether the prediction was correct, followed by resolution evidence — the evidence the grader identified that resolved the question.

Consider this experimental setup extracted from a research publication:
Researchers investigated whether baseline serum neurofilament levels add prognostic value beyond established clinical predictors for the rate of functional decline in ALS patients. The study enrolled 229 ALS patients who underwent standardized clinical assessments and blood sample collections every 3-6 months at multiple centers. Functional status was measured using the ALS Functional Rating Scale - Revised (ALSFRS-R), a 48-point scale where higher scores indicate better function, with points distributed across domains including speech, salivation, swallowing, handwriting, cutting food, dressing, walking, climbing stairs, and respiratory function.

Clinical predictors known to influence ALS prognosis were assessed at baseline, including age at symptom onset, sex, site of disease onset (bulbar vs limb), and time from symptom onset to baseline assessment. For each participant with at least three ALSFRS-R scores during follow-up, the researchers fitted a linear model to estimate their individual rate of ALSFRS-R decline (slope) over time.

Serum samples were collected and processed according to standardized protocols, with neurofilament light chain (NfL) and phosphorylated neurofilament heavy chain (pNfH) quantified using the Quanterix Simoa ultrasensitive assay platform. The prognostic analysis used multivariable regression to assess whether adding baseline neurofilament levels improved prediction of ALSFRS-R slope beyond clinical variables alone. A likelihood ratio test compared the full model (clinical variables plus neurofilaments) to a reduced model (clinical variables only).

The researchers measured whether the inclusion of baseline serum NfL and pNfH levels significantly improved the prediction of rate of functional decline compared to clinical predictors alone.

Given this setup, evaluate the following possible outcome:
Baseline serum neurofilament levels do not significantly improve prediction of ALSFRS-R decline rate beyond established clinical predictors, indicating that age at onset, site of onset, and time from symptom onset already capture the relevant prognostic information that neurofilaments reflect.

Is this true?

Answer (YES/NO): NO